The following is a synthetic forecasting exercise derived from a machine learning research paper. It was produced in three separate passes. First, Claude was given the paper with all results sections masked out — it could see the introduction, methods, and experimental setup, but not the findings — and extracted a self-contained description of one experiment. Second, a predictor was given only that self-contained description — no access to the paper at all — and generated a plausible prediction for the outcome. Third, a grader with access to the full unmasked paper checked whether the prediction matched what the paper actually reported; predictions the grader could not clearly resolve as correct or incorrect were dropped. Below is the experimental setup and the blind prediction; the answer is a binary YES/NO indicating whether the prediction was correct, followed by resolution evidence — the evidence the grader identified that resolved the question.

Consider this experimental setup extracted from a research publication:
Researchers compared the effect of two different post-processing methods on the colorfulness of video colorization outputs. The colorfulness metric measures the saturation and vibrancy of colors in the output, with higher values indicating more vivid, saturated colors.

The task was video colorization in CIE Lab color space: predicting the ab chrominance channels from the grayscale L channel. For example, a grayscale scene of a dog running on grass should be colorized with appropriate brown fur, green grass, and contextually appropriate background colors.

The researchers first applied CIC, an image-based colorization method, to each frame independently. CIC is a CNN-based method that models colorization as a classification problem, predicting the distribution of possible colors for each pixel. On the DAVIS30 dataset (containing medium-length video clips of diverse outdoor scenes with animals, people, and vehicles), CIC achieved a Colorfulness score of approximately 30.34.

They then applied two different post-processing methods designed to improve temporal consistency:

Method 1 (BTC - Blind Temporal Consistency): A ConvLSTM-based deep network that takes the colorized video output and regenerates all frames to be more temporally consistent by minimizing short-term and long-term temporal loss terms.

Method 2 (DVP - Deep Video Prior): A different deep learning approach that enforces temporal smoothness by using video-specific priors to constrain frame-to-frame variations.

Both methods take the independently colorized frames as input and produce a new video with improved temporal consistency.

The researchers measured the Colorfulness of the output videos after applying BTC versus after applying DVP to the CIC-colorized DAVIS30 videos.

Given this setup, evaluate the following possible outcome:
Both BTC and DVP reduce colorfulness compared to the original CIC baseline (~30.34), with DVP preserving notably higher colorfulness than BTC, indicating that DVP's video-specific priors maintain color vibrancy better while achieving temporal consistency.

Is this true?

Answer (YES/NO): NO